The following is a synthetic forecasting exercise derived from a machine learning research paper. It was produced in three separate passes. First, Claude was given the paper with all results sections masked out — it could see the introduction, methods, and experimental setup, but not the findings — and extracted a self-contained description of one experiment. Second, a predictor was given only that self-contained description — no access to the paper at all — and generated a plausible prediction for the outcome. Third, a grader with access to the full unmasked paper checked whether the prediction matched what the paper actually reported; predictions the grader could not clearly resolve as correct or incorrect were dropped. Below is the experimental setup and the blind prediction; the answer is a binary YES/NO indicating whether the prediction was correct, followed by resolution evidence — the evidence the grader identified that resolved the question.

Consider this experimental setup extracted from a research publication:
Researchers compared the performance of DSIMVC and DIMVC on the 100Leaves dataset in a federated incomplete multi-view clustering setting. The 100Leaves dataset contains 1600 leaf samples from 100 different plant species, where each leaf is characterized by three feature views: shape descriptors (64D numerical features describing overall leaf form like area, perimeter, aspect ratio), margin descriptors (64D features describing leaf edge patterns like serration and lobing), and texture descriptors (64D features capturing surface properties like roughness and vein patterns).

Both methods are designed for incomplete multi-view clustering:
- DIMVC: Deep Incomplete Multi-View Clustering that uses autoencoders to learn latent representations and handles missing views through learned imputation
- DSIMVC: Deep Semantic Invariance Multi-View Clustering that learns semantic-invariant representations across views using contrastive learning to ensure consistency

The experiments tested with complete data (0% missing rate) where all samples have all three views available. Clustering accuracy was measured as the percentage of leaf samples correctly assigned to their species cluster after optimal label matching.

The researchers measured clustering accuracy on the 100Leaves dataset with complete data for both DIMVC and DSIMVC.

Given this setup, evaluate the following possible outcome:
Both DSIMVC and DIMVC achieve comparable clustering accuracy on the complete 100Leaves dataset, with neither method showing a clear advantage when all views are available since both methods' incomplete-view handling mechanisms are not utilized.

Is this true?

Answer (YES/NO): NO